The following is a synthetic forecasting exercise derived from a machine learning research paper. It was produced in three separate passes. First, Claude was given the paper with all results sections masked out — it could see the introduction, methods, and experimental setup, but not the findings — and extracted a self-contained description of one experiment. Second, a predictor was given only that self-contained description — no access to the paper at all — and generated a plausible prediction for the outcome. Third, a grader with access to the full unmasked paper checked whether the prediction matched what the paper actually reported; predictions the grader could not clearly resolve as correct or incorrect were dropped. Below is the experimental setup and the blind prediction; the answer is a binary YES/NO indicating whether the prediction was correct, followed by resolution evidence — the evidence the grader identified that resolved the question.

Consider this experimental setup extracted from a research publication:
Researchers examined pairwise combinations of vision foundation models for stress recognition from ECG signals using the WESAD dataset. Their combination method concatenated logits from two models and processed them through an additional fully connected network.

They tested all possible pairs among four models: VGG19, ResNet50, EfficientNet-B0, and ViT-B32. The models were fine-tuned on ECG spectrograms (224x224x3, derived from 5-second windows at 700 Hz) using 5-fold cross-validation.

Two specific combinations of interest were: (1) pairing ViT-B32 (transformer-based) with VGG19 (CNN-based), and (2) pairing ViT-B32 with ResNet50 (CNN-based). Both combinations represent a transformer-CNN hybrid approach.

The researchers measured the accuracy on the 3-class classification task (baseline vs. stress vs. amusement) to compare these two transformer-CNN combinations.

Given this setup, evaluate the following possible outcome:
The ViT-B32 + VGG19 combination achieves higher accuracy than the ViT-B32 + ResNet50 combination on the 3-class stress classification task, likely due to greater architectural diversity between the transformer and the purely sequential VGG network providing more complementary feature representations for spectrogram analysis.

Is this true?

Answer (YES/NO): NO